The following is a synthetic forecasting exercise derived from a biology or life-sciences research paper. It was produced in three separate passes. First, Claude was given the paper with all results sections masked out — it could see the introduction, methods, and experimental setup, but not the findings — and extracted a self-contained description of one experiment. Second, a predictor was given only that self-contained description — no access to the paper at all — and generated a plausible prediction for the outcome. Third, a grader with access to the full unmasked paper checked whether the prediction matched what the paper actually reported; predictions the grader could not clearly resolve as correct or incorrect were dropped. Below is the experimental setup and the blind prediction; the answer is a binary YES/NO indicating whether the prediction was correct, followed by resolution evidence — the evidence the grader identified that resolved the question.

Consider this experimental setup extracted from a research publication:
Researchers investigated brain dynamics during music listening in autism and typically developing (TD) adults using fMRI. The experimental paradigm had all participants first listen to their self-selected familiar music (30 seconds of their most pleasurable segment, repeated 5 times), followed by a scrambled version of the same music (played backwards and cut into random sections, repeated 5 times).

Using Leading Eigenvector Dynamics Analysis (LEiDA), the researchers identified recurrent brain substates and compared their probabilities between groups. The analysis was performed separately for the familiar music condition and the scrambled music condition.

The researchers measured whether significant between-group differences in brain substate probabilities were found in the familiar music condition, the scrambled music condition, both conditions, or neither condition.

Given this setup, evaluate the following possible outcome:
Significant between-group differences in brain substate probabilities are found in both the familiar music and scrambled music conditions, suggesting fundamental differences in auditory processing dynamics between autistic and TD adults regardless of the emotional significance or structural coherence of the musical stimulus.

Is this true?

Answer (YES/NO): NO